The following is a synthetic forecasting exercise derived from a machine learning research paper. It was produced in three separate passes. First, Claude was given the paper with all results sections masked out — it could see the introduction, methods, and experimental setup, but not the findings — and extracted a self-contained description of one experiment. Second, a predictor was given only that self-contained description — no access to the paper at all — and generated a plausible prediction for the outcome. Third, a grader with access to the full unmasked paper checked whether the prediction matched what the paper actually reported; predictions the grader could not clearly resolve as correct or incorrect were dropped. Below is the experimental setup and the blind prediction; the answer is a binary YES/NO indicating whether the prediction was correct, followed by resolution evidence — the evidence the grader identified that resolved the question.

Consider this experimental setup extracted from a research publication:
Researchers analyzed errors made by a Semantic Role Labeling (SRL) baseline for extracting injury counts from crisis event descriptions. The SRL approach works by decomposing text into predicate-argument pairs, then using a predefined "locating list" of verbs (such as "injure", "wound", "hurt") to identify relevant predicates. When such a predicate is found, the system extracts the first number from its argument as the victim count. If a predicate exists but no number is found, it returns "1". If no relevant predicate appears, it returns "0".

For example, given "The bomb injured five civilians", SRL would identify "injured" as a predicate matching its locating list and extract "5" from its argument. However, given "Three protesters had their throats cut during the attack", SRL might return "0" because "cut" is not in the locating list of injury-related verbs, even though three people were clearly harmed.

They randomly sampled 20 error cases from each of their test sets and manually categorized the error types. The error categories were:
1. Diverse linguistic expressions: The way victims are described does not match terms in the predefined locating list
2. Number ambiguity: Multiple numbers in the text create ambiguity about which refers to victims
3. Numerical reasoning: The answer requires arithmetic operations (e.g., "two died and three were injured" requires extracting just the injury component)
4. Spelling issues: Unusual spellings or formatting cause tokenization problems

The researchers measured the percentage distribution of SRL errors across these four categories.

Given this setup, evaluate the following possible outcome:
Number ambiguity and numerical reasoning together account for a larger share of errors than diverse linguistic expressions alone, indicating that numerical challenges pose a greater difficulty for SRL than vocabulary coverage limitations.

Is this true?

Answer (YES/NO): YES